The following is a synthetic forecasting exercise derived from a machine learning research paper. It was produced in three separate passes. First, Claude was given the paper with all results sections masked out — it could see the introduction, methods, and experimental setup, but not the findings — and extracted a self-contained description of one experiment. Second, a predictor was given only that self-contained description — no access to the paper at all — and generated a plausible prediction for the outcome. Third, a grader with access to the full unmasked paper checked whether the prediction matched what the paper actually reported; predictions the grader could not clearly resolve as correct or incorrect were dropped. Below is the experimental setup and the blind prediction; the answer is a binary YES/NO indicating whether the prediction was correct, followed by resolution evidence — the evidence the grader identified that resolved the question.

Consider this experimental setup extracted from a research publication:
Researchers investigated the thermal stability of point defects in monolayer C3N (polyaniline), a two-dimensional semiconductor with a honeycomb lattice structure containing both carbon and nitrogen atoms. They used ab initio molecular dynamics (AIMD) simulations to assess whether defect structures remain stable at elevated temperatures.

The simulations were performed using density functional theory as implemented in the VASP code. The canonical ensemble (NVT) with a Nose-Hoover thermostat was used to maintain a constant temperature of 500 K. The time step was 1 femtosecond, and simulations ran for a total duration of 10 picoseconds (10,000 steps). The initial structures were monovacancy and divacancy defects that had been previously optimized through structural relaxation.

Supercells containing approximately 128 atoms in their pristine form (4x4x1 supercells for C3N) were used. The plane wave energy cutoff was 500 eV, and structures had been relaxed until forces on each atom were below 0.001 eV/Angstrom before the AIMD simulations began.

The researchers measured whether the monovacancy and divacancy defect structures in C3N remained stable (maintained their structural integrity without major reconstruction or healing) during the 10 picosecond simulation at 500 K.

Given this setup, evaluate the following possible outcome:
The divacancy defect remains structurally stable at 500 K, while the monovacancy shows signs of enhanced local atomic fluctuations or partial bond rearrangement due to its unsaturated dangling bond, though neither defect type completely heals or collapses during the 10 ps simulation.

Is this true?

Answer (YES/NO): NO